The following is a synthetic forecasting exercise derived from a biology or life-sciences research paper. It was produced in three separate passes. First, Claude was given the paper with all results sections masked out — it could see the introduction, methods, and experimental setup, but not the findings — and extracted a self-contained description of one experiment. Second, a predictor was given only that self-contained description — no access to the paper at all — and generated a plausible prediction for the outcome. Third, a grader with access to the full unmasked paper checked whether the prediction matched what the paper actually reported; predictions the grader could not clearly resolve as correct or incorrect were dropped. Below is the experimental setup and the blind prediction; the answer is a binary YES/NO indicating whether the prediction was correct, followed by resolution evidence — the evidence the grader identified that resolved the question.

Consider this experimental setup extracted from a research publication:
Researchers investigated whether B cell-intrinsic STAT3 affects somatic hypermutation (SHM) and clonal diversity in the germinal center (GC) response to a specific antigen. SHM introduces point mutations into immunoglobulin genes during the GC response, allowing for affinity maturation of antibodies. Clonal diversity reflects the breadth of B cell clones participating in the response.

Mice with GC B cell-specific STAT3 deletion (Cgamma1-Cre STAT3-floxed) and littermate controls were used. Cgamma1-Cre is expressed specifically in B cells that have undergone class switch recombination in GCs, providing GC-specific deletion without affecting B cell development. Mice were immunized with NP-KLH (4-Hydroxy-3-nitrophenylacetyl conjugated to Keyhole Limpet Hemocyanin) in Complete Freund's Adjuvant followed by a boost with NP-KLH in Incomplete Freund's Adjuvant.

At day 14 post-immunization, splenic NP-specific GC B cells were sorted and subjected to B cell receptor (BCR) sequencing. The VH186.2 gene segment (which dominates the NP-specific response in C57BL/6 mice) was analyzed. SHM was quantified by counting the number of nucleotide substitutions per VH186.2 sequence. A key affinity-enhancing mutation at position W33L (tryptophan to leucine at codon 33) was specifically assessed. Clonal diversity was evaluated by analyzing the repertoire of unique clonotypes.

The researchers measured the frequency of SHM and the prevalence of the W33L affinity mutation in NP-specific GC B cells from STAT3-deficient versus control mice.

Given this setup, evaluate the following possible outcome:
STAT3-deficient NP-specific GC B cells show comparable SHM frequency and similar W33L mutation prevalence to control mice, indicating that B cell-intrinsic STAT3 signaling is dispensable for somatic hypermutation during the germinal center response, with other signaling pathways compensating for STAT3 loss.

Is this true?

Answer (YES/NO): YES